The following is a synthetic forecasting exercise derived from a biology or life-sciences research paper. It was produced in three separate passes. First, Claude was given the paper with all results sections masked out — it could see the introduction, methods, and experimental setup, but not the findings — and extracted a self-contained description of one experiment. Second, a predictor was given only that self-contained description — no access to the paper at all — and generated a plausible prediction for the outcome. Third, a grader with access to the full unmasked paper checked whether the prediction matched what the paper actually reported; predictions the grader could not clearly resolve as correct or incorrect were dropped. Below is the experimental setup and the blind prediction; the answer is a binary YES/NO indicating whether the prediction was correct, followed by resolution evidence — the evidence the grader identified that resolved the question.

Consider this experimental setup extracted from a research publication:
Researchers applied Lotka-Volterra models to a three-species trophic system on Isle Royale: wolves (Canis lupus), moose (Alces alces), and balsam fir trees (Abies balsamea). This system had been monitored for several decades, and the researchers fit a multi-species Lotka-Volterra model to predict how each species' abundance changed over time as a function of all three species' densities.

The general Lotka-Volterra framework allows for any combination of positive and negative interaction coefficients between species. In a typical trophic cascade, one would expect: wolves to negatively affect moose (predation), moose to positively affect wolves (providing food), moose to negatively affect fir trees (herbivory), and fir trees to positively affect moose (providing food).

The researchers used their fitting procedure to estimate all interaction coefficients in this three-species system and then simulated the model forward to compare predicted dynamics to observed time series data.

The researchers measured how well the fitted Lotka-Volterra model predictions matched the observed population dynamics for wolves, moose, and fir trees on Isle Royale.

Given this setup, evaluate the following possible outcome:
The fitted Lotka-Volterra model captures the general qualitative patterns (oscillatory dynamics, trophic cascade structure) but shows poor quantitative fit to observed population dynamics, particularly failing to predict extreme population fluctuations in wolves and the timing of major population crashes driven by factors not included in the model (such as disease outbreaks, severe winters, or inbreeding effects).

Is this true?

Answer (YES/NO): NO